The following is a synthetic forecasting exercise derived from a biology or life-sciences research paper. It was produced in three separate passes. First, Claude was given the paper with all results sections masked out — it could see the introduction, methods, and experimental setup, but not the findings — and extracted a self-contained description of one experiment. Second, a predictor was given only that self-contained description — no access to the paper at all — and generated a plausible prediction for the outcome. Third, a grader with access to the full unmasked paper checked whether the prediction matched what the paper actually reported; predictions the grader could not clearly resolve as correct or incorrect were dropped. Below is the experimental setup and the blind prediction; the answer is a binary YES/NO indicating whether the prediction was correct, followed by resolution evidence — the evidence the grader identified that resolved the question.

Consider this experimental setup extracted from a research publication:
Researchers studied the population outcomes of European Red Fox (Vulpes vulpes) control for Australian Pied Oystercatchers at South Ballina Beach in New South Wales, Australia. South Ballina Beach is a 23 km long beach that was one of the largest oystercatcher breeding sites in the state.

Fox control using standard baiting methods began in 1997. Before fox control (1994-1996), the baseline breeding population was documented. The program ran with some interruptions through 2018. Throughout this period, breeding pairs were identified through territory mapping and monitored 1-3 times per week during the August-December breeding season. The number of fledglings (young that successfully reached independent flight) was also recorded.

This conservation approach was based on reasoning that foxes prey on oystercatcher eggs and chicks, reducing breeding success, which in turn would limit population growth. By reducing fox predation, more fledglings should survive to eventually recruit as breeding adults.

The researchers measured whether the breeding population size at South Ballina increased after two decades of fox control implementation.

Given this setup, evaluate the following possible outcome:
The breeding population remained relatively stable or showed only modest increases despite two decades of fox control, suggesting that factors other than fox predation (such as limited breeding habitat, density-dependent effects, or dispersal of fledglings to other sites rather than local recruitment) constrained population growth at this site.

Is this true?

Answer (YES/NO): NO